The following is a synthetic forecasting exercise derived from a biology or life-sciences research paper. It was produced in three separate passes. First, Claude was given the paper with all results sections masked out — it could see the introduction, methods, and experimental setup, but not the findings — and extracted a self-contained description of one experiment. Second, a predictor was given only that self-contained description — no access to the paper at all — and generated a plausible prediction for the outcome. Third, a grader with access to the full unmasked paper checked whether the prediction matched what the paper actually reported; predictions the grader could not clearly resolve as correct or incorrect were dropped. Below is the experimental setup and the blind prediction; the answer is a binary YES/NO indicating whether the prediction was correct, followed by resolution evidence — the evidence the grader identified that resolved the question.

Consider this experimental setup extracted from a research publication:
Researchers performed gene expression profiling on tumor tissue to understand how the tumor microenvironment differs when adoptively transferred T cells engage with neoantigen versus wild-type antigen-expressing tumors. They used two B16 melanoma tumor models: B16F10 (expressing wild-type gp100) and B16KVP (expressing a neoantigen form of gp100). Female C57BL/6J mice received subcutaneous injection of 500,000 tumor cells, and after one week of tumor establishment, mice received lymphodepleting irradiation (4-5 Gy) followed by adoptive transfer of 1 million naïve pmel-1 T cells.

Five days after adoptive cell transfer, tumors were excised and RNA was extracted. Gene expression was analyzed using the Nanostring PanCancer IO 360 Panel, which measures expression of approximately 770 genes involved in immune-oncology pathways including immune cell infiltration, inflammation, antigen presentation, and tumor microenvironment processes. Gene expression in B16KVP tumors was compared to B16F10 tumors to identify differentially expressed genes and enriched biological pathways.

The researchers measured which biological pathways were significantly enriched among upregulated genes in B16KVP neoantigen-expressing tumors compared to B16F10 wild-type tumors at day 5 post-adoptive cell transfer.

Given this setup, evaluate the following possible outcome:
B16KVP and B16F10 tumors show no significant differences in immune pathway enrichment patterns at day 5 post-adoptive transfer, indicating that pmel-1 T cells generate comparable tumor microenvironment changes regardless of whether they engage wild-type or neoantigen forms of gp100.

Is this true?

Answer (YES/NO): NO